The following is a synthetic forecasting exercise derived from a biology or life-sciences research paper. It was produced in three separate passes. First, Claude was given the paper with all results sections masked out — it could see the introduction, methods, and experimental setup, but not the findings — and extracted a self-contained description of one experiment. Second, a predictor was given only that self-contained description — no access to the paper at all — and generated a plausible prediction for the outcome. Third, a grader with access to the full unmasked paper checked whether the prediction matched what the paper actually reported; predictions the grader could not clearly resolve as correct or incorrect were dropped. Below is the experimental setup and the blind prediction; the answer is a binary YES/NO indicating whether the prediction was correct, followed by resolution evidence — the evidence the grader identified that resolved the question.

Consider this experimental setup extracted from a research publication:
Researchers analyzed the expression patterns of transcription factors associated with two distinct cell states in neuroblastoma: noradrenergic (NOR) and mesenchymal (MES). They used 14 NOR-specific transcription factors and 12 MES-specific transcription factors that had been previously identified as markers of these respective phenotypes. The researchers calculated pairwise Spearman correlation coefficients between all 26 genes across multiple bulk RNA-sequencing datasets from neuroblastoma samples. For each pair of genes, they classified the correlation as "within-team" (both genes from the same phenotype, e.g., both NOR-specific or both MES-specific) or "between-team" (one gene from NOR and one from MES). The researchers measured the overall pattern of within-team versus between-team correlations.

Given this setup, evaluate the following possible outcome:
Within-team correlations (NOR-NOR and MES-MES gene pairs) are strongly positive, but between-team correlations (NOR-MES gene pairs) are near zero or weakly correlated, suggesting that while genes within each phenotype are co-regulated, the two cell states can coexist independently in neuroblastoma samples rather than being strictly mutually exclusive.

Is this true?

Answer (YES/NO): NO